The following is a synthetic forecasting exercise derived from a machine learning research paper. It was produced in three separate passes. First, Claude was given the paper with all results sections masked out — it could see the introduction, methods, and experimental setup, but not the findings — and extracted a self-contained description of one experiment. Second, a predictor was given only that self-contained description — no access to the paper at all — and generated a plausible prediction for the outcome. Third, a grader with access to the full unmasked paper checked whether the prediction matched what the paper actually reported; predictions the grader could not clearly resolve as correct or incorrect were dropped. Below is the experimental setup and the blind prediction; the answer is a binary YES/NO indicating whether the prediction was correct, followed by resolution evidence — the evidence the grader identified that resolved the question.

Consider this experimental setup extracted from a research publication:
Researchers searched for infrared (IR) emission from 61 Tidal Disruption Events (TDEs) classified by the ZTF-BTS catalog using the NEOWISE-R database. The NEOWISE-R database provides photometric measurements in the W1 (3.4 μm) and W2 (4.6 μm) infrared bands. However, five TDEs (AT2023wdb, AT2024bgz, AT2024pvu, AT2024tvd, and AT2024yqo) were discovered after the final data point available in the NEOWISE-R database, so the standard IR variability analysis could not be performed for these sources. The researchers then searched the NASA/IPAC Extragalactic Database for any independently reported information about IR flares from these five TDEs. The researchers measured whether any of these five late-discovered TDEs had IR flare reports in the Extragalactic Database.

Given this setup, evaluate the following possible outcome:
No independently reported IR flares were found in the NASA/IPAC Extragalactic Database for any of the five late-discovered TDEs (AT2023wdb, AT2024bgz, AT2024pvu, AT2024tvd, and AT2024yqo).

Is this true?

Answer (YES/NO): YES